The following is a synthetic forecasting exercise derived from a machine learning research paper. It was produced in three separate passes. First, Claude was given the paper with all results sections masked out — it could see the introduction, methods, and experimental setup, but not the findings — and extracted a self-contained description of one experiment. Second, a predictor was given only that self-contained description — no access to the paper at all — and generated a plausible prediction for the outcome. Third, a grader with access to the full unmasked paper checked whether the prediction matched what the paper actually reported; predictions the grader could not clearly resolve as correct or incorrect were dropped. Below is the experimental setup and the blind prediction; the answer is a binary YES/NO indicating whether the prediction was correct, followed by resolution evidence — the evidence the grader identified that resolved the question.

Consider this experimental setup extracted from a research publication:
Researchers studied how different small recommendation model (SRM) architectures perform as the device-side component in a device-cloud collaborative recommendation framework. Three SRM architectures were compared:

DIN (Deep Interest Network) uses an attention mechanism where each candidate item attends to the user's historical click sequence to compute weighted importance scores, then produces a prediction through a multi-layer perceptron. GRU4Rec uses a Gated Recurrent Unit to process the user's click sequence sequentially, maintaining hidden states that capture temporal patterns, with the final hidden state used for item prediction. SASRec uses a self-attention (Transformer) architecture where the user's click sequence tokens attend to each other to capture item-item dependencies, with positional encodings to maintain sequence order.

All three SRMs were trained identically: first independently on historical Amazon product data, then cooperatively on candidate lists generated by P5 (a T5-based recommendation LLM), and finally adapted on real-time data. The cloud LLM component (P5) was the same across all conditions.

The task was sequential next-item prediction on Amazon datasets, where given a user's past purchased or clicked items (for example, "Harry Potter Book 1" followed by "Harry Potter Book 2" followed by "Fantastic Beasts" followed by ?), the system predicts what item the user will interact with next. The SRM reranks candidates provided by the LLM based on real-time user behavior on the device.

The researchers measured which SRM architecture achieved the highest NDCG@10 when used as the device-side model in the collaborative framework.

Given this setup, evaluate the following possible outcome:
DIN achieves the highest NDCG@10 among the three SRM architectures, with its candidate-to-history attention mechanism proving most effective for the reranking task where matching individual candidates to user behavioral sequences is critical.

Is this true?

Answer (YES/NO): NO